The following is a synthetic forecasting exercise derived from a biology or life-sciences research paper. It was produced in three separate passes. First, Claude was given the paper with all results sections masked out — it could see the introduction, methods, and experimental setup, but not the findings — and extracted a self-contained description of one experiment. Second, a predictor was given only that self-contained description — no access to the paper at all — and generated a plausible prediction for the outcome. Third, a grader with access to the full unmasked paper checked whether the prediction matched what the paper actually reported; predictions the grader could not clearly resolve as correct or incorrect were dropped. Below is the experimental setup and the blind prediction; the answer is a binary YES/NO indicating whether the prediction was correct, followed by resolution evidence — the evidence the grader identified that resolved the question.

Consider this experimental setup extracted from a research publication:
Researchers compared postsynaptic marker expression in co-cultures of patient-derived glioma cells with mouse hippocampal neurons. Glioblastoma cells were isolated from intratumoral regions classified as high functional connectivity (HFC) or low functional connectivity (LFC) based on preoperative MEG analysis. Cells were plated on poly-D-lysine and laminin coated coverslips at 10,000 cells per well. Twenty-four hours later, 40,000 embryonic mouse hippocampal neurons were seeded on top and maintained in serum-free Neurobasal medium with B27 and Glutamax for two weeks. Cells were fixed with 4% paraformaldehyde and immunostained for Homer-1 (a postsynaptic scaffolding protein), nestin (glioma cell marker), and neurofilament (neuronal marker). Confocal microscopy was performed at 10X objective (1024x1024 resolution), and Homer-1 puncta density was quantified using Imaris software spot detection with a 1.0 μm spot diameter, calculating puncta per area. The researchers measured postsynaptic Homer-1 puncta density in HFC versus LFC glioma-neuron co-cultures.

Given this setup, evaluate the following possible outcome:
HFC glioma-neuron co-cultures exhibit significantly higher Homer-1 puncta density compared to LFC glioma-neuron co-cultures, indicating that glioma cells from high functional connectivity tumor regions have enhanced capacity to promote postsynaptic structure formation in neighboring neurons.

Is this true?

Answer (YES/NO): YES